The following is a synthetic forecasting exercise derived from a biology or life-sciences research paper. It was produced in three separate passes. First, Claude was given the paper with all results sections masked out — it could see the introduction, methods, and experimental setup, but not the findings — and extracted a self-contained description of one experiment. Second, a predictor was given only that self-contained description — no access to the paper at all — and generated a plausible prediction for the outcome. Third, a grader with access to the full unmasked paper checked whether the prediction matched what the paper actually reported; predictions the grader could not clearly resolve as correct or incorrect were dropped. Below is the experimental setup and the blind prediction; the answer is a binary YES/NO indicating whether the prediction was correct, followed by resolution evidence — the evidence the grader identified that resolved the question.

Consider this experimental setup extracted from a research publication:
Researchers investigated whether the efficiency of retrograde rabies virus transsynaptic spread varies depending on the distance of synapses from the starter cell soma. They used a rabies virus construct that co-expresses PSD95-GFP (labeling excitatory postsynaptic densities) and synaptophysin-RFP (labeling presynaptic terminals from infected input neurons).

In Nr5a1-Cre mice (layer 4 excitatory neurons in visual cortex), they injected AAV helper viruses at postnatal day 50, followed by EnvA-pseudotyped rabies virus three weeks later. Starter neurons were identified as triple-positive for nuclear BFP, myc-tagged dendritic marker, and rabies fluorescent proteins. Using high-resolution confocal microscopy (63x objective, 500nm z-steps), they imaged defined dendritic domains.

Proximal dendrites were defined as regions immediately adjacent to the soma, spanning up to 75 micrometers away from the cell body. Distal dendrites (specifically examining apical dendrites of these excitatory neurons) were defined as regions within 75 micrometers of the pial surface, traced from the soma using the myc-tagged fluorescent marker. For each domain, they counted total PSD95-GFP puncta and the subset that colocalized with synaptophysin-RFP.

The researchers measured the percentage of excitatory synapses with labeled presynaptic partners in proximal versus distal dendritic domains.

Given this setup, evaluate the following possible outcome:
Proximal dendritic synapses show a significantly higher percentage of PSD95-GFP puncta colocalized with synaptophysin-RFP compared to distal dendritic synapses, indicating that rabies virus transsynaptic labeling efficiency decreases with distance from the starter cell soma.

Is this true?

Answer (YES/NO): NO